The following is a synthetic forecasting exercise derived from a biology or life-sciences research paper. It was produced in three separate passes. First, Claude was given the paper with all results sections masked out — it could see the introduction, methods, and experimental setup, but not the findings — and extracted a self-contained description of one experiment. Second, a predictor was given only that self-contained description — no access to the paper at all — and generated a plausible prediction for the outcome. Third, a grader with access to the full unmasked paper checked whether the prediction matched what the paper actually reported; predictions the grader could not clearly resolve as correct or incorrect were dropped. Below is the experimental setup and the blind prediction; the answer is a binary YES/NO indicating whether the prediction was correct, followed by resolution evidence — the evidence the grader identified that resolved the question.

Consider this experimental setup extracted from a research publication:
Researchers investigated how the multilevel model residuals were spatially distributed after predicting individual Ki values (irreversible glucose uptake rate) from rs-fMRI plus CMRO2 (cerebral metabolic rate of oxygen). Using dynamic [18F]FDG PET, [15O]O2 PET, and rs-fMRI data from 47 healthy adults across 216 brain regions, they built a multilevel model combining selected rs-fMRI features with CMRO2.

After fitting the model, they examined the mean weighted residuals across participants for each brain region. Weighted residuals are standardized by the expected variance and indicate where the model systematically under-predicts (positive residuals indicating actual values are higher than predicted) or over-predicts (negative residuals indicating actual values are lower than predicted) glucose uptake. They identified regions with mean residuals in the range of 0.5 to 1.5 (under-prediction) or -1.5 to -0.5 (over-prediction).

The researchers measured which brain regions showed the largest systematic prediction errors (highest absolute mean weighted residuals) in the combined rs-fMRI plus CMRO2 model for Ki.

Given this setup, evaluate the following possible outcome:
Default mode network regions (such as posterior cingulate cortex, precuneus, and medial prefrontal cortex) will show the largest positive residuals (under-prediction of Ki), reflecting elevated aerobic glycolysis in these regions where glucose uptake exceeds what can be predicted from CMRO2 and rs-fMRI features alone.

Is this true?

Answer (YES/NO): NO